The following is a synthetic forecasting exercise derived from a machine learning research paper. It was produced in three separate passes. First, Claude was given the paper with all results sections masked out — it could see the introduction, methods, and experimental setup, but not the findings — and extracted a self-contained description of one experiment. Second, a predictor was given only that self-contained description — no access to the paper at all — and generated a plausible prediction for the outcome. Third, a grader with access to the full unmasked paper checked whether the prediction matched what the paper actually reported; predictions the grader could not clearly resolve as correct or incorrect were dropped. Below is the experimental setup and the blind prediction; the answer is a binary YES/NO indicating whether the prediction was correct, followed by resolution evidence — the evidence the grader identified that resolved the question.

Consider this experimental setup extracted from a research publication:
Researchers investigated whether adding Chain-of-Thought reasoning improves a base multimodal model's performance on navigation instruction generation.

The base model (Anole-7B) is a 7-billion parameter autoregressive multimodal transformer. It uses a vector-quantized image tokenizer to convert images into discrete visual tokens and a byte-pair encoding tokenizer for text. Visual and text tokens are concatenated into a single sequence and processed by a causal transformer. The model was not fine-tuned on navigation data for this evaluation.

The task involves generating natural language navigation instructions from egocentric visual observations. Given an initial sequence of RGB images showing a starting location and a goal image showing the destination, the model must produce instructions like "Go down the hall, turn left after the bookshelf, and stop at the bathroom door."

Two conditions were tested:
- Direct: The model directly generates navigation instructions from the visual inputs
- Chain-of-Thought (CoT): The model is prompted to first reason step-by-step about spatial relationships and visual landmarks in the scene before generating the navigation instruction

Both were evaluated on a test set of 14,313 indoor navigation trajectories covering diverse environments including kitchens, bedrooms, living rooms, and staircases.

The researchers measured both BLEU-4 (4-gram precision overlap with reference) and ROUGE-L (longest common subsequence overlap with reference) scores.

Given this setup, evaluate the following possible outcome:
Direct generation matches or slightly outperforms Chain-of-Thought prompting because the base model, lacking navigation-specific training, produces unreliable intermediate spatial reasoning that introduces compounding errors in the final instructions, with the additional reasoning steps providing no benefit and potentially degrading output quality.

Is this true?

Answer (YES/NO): NO